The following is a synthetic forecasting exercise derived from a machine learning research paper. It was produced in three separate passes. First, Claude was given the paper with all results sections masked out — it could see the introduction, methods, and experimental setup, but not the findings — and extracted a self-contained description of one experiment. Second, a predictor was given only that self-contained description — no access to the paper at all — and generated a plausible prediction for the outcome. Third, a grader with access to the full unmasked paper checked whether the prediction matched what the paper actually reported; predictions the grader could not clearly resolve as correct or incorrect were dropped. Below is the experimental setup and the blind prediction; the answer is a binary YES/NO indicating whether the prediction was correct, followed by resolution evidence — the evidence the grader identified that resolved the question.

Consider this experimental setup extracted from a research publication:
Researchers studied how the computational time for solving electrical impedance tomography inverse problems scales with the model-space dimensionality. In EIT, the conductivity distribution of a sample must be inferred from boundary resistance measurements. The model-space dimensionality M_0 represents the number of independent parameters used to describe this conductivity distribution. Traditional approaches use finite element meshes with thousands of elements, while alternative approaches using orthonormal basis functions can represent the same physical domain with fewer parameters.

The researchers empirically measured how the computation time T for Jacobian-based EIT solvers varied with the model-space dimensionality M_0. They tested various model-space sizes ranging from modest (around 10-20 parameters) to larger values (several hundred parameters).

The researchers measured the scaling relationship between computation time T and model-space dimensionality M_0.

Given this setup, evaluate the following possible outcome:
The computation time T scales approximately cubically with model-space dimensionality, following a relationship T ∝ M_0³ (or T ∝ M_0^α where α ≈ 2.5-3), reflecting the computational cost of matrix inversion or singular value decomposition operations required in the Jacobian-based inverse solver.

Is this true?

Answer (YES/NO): NO